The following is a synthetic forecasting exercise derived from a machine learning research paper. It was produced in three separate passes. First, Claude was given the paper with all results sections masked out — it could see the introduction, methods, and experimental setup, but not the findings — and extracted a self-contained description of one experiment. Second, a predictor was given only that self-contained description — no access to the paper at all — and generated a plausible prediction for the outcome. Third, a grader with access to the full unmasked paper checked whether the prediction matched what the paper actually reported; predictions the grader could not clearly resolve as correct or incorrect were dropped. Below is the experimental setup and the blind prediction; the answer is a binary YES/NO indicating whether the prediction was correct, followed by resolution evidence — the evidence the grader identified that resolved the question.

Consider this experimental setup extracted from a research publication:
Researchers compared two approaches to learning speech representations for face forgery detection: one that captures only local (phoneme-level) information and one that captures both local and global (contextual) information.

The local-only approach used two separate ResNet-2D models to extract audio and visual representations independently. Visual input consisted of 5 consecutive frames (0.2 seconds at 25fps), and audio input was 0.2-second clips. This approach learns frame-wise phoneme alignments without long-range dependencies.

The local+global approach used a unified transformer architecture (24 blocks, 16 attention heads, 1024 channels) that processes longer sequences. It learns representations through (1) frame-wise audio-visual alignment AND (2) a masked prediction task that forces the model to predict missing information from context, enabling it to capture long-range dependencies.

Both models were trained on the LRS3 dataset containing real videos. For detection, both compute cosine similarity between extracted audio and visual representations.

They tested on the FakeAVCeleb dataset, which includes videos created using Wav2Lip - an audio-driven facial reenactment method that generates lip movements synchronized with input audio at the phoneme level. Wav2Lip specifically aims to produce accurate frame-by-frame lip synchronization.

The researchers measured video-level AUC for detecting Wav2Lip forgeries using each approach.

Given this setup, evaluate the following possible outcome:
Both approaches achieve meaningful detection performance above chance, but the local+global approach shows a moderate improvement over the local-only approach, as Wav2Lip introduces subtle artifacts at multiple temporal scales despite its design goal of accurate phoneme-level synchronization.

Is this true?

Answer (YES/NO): NO